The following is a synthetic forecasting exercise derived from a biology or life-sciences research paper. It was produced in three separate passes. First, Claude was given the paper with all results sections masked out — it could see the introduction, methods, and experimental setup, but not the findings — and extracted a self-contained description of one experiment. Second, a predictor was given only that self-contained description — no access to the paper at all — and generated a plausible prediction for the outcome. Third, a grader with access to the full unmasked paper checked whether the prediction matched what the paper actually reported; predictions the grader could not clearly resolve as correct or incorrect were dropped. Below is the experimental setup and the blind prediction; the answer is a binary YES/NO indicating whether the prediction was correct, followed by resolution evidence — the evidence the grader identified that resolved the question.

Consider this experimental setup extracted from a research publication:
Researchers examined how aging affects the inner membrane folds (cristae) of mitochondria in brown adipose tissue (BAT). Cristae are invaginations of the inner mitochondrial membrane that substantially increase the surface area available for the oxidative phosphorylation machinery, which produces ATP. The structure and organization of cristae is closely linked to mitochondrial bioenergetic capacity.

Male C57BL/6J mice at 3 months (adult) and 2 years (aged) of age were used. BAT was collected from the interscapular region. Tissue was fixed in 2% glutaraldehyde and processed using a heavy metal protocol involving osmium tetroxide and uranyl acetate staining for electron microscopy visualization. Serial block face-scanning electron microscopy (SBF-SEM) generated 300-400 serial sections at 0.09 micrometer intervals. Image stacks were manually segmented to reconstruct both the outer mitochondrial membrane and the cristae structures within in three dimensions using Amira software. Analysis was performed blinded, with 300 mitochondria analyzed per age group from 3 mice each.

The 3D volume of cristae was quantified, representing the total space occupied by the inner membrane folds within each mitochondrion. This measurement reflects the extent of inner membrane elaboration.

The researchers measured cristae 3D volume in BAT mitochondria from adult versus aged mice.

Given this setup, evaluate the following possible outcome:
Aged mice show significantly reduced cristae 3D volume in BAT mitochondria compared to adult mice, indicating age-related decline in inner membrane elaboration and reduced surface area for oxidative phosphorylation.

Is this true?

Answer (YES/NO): YES